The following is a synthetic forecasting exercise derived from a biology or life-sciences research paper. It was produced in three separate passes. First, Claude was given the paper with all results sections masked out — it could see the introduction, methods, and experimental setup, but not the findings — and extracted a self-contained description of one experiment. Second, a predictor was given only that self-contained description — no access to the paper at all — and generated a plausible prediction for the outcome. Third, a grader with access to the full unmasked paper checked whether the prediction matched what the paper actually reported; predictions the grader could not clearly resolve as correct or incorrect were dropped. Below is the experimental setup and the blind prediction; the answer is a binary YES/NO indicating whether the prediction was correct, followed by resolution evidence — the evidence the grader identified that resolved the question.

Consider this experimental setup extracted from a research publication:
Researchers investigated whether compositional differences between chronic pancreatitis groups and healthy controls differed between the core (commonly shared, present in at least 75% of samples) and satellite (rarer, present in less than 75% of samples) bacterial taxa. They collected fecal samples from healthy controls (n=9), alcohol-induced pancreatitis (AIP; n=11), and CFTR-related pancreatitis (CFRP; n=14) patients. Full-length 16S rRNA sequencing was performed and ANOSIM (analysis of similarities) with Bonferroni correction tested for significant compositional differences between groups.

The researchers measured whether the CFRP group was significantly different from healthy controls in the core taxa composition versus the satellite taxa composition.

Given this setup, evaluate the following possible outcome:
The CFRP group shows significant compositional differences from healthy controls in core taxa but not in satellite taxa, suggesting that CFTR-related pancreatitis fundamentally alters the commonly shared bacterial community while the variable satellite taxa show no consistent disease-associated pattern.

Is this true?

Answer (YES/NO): NO